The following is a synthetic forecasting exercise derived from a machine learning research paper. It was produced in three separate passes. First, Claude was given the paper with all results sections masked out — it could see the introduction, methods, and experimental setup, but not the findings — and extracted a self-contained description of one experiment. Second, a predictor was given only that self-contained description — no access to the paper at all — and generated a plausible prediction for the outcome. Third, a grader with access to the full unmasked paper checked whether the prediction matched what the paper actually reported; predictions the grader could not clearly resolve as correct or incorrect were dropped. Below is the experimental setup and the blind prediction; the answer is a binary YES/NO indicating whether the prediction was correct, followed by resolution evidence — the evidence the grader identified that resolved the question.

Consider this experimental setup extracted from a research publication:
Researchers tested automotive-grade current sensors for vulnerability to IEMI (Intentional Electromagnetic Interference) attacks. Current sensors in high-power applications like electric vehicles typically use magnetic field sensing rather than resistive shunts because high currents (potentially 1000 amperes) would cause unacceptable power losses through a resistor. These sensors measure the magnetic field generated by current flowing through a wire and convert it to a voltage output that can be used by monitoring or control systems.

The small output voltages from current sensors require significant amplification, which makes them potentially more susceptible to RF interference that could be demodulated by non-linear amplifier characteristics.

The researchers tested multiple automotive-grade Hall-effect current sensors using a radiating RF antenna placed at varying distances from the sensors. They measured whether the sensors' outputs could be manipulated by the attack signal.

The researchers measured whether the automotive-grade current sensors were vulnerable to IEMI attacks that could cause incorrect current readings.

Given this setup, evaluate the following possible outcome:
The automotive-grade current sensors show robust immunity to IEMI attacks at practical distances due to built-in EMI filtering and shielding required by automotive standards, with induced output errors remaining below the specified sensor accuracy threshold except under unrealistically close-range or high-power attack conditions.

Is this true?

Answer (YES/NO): NO